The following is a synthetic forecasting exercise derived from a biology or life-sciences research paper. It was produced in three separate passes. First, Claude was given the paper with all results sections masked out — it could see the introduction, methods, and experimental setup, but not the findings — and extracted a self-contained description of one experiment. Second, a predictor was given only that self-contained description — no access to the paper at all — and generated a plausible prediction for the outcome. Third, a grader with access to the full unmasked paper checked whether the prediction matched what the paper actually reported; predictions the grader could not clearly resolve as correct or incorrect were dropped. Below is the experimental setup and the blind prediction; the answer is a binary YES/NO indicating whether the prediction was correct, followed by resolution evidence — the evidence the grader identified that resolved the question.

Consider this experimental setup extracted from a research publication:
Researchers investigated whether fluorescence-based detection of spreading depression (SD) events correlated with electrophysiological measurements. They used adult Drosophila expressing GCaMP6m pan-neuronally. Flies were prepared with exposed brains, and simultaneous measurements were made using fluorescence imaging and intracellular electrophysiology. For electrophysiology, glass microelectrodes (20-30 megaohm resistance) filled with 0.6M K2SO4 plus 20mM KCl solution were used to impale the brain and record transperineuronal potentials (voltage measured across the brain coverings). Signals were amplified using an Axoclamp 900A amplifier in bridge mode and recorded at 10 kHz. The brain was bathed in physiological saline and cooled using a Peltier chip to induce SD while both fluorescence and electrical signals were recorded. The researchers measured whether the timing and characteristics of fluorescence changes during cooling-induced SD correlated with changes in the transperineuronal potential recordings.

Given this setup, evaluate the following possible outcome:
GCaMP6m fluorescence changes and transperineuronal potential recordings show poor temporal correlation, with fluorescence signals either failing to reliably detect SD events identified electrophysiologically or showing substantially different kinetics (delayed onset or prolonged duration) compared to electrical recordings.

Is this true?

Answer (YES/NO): NO